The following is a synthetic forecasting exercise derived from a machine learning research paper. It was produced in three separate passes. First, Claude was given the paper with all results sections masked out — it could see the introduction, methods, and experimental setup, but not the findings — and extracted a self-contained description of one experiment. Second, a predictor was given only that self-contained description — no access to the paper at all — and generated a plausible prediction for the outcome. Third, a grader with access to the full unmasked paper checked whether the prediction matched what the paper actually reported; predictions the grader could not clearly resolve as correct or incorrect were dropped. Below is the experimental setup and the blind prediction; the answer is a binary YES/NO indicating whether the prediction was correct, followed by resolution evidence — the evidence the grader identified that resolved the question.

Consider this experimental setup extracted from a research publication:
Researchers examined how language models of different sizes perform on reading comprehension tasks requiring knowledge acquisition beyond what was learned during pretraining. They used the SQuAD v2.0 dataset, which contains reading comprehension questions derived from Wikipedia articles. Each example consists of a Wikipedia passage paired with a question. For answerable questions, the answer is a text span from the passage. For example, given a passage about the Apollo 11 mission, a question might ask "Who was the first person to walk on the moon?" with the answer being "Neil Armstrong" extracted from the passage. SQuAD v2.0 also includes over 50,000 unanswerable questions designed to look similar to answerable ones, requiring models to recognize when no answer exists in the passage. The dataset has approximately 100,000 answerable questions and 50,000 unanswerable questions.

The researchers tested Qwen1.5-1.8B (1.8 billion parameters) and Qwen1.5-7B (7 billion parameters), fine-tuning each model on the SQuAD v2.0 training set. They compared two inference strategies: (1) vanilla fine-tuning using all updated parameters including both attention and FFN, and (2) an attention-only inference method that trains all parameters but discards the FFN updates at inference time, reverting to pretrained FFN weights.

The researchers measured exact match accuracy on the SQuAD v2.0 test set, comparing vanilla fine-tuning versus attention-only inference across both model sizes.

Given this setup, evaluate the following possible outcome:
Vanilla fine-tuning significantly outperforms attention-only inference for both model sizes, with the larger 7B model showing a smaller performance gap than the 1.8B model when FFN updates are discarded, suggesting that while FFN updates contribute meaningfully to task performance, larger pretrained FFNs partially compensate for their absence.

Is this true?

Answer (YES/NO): NO